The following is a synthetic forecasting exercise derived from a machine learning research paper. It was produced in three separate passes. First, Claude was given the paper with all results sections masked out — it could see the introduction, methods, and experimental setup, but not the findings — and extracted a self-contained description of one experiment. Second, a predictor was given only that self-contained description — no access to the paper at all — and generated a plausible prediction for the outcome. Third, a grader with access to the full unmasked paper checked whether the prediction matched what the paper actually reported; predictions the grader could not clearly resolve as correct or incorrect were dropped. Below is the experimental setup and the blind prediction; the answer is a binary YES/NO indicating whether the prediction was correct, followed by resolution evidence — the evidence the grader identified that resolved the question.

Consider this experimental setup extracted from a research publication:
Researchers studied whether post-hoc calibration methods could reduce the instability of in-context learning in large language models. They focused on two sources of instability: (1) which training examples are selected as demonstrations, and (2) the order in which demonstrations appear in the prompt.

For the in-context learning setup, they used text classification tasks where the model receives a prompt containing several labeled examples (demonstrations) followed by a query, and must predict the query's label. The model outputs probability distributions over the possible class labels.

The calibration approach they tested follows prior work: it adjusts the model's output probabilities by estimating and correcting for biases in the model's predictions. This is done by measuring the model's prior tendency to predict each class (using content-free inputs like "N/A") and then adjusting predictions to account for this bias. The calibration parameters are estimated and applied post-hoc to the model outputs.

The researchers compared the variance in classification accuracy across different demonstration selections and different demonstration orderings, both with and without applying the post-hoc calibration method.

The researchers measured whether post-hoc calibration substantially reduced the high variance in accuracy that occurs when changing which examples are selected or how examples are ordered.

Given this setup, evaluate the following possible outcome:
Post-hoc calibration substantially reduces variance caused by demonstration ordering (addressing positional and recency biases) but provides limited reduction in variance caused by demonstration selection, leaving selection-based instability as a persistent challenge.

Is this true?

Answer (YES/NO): NO